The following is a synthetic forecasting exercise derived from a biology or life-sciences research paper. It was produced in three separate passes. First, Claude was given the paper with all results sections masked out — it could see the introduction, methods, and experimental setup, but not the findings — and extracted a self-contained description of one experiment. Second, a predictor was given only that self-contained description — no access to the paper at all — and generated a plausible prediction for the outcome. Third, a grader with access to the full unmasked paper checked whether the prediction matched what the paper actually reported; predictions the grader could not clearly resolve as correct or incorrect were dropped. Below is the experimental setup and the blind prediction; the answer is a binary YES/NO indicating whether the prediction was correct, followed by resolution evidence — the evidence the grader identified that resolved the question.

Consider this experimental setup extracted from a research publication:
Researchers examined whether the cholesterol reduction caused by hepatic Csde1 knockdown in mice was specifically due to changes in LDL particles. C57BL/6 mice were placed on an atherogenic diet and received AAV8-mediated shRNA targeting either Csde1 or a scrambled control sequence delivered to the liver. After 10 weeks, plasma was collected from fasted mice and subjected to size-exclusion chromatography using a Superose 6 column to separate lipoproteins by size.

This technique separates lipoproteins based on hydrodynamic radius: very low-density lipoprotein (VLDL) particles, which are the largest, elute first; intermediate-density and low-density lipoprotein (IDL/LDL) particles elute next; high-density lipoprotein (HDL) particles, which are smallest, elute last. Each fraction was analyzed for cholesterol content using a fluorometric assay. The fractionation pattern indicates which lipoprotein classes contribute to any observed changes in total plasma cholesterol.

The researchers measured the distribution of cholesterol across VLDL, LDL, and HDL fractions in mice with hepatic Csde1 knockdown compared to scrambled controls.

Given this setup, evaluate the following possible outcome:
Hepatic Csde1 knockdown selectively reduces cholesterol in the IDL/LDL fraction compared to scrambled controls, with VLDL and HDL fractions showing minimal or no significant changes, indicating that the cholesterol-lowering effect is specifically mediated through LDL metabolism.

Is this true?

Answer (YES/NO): NO